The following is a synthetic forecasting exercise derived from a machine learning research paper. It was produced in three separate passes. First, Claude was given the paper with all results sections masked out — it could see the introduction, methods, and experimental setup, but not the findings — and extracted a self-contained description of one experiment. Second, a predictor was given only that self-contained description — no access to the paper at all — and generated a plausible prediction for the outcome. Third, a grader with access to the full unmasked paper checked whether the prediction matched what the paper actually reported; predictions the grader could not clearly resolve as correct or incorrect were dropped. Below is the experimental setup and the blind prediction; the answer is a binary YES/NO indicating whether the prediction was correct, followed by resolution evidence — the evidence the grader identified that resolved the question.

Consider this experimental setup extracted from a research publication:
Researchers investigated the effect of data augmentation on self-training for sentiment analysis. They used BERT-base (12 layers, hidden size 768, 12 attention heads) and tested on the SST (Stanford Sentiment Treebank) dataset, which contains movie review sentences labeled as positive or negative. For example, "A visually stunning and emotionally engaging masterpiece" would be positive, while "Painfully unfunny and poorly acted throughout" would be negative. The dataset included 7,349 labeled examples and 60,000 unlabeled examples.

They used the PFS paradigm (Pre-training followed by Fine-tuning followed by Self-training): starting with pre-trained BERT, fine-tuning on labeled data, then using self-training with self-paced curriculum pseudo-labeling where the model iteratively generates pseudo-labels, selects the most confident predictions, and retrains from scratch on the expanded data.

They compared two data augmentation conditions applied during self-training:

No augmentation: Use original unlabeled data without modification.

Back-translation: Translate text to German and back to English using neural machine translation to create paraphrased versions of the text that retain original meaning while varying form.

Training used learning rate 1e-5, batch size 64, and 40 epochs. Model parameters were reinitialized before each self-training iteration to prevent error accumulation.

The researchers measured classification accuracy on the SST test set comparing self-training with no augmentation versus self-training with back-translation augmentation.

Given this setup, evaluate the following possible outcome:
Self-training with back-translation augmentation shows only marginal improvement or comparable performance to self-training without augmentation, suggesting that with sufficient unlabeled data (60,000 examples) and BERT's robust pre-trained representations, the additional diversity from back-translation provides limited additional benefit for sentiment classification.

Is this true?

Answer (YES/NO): NO